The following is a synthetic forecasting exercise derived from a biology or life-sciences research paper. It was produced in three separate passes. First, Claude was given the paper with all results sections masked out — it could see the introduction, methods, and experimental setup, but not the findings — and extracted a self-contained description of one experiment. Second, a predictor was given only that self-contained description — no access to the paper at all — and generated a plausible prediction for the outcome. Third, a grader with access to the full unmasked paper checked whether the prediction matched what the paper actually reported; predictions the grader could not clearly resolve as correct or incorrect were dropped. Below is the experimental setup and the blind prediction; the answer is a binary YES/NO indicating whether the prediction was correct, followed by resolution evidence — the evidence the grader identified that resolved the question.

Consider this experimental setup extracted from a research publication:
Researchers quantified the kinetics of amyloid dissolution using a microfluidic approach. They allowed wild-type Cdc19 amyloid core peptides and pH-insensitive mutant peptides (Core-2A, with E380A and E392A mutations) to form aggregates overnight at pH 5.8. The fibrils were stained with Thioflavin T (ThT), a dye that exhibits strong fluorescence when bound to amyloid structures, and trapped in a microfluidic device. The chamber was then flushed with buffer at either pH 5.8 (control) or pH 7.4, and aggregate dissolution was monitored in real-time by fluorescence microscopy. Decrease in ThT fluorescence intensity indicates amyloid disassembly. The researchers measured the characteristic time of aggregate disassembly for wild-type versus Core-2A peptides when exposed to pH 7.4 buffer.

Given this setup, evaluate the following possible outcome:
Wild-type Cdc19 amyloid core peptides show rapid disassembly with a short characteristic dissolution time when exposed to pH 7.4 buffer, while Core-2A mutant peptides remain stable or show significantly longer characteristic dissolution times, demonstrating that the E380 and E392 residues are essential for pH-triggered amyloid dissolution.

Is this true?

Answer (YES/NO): YES